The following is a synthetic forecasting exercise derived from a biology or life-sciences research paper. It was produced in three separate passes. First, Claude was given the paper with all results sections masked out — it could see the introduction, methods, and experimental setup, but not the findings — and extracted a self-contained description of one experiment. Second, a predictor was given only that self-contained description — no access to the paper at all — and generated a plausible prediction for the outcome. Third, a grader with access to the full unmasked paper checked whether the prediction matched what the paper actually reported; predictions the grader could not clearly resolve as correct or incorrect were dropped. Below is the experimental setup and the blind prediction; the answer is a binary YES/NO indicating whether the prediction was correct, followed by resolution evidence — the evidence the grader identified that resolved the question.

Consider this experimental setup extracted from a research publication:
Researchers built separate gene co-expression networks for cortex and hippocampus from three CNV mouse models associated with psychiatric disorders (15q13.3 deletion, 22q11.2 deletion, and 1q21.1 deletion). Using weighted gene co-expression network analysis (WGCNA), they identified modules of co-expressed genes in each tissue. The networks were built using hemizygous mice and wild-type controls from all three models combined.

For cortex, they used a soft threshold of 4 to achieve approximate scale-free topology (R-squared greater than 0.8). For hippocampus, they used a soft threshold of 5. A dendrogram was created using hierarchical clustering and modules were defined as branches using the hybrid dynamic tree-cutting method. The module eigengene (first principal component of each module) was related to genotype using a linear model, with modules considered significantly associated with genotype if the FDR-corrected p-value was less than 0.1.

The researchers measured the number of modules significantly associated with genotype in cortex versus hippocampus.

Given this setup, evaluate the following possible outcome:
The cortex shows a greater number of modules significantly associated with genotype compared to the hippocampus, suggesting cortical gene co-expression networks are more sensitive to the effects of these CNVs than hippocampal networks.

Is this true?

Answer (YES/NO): NO